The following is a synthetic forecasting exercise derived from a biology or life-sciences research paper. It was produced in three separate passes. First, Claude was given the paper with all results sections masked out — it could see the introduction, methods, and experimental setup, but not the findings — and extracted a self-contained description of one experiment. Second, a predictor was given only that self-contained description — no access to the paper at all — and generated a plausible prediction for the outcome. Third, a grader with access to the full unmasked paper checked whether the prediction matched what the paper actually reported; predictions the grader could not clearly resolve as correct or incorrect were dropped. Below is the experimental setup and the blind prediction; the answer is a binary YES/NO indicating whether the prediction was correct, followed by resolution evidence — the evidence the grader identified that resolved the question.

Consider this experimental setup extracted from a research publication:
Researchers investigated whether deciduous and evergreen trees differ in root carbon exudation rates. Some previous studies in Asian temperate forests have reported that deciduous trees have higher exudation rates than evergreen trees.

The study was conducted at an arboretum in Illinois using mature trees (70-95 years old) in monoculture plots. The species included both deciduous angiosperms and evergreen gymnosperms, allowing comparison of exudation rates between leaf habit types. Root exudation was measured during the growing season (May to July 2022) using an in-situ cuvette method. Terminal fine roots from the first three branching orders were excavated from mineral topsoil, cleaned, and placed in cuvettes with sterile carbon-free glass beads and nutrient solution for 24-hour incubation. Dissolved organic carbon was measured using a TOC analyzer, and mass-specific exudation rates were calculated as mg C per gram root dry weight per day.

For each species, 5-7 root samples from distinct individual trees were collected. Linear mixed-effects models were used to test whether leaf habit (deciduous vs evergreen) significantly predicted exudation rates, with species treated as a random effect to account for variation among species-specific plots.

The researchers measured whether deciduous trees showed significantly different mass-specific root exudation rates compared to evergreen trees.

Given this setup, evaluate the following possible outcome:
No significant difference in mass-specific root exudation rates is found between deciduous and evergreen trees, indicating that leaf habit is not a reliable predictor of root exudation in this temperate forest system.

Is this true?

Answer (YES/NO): YES